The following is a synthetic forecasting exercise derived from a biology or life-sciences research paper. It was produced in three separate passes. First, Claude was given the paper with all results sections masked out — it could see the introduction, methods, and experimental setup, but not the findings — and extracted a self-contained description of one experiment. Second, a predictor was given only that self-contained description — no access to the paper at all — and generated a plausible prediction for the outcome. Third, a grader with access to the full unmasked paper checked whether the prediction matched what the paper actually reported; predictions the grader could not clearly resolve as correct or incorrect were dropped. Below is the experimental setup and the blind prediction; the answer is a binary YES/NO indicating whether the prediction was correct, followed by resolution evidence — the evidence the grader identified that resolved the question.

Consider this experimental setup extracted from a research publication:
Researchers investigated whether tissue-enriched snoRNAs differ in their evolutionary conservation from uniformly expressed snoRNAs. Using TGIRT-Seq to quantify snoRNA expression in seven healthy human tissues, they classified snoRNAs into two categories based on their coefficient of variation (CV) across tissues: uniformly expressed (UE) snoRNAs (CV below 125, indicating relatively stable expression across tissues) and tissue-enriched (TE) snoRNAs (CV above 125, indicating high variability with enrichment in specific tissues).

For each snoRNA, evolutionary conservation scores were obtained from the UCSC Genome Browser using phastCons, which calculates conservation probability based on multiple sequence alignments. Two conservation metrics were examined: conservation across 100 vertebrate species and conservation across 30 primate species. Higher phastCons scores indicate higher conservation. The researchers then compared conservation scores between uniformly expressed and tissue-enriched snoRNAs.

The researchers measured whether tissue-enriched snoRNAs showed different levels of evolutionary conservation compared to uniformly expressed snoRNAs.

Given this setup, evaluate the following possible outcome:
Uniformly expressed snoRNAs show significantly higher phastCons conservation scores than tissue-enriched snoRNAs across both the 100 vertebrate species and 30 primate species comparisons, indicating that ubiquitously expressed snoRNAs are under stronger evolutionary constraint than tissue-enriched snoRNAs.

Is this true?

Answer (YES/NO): YES